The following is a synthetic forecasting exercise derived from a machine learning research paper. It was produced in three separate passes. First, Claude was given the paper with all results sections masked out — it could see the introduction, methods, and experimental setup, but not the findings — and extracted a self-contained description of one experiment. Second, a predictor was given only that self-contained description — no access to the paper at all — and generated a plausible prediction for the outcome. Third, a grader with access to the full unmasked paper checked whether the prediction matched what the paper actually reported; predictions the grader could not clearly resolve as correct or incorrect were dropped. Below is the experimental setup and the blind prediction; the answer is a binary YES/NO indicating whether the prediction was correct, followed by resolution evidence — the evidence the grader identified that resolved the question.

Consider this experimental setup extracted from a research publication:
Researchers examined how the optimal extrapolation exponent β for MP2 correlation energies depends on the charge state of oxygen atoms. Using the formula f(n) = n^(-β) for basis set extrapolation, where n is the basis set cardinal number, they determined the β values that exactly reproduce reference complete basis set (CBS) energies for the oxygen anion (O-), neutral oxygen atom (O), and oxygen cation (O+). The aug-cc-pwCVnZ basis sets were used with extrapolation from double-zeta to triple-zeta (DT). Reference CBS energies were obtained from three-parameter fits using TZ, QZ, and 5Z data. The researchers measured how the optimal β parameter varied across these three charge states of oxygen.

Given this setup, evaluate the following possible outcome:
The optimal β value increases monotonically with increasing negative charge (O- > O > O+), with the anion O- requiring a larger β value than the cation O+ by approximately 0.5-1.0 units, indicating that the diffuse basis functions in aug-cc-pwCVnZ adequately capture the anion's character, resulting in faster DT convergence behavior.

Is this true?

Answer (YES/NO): NO